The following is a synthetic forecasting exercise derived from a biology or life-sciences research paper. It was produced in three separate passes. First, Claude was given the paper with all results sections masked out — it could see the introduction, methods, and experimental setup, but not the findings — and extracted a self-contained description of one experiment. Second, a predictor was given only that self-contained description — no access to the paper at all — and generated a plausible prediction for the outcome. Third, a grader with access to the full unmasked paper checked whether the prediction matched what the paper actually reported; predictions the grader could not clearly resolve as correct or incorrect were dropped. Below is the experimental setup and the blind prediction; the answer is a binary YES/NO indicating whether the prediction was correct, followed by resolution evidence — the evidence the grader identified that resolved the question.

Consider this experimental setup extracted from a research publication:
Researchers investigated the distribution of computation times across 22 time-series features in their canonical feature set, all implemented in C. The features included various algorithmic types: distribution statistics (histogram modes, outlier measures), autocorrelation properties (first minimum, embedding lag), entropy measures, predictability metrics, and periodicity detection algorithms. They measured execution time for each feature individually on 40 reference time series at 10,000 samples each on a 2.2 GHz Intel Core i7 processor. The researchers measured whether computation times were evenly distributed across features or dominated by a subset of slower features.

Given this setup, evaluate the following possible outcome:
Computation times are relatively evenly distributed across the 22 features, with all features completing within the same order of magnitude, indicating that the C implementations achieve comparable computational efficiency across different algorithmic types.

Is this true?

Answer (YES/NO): NO